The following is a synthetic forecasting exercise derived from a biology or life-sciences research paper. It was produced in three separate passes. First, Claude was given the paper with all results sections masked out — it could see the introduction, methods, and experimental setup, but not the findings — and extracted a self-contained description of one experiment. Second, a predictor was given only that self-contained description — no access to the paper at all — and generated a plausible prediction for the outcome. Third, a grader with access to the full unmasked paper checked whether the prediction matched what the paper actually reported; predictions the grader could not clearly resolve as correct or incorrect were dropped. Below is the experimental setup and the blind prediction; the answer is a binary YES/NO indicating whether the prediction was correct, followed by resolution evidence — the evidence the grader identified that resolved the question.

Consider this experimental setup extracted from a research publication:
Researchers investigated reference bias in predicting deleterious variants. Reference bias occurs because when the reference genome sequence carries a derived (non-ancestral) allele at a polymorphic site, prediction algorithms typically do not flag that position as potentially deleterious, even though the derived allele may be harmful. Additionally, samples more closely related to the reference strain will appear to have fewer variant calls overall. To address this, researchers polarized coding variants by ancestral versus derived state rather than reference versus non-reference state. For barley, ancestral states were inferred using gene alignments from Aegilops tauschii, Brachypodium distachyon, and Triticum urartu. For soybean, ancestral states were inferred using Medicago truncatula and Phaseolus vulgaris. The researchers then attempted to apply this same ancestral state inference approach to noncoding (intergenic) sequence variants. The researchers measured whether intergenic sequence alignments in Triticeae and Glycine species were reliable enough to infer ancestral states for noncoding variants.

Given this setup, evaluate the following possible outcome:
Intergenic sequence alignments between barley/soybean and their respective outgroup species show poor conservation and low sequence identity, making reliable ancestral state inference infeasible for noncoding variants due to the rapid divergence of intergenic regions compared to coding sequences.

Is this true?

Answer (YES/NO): YES